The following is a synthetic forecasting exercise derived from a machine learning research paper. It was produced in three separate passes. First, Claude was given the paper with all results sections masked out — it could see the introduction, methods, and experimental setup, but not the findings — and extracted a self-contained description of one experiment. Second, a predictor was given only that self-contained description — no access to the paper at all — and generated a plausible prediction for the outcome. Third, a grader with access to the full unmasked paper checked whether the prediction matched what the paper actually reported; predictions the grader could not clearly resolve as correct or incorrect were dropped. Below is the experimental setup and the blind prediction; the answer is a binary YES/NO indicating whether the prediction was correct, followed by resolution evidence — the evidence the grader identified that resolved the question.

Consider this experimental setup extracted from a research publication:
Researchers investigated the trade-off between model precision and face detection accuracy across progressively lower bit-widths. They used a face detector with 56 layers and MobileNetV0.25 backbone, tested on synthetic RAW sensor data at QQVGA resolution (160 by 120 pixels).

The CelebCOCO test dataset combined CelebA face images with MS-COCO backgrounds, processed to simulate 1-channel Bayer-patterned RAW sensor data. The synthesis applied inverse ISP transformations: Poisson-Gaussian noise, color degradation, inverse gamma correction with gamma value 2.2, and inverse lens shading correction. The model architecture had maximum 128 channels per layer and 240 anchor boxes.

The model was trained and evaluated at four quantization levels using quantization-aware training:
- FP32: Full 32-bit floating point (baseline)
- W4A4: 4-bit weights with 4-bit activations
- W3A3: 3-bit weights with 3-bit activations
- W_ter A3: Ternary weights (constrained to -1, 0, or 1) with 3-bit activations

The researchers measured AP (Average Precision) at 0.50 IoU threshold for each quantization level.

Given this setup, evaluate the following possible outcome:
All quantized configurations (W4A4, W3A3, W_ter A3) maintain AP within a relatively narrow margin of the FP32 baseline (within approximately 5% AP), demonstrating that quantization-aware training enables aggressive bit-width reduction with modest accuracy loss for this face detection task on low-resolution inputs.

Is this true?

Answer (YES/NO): YES